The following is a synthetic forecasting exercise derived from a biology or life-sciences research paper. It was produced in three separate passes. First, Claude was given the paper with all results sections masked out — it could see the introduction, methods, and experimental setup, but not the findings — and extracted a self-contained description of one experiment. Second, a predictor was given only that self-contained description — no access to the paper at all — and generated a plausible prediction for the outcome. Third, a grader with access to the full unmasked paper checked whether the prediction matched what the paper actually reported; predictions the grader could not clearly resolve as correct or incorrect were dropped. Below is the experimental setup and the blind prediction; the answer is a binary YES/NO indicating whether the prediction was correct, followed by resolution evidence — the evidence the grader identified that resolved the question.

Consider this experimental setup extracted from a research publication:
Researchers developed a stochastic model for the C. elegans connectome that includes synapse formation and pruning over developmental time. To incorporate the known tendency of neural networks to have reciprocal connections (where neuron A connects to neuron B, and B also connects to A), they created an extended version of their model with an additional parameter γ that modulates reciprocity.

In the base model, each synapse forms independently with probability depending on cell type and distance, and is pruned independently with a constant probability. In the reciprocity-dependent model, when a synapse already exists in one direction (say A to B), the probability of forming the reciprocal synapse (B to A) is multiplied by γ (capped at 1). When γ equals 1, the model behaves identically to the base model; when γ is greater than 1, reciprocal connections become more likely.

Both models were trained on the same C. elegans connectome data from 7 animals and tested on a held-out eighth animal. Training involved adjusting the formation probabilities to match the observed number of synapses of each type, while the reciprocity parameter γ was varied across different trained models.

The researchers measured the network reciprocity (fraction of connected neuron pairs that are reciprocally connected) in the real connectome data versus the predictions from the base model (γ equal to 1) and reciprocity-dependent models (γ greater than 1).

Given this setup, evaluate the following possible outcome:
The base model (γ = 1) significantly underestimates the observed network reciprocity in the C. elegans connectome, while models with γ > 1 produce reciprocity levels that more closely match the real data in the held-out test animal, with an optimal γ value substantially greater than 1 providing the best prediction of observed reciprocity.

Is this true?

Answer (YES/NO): YES